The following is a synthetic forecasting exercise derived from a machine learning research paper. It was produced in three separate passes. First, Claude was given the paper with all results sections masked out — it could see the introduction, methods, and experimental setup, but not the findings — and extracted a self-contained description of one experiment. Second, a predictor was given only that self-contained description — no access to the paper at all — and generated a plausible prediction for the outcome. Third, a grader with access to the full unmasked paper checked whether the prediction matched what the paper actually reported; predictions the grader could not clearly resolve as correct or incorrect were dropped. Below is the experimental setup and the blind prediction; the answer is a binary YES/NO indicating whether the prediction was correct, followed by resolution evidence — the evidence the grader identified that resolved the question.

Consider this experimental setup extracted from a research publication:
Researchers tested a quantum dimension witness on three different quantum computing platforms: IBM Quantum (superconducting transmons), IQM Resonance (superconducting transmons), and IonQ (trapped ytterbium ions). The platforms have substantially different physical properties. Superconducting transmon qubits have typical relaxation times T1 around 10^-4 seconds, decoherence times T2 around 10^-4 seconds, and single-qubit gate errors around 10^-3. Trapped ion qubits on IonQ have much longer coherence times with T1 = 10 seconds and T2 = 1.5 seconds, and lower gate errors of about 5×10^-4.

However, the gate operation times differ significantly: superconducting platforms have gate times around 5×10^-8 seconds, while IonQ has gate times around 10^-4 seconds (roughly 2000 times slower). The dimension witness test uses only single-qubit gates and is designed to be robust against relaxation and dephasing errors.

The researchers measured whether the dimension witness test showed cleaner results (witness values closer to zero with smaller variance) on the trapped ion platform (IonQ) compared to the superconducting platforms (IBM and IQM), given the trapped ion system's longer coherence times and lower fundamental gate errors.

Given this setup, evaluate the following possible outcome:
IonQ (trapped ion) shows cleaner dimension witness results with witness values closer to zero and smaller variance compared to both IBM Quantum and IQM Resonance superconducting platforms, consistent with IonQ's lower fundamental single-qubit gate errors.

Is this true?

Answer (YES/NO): NO